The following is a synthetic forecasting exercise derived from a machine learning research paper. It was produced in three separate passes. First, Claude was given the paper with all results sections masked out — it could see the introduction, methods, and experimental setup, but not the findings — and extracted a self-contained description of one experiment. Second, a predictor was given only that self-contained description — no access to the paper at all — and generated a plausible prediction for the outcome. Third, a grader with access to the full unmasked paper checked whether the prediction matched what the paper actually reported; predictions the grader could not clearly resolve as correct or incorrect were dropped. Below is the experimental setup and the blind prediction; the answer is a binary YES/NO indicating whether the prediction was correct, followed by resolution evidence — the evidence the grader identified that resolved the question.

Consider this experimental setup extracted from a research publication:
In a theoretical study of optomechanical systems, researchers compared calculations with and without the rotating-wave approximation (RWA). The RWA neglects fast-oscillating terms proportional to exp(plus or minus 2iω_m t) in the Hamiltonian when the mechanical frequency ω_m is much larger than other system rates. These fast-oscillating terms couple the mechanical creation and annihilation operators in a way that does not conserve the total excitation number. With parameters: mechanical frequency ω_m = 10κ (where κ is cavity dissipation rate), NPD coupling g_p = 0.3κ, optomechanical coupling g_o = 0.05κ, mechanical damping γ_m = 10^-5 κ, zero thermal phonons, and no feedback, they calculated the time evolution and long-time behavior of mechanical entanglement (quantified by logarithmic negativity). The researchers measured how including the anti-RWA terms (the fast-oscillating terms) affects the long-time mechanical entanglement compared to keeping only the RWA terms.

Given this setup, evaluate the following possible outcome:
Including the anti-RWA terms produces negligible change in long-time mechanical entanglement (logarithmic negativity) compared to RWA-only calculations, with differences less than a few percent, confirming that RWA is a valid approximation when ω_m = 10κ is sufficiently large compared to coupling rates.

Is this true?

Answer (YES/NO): NO